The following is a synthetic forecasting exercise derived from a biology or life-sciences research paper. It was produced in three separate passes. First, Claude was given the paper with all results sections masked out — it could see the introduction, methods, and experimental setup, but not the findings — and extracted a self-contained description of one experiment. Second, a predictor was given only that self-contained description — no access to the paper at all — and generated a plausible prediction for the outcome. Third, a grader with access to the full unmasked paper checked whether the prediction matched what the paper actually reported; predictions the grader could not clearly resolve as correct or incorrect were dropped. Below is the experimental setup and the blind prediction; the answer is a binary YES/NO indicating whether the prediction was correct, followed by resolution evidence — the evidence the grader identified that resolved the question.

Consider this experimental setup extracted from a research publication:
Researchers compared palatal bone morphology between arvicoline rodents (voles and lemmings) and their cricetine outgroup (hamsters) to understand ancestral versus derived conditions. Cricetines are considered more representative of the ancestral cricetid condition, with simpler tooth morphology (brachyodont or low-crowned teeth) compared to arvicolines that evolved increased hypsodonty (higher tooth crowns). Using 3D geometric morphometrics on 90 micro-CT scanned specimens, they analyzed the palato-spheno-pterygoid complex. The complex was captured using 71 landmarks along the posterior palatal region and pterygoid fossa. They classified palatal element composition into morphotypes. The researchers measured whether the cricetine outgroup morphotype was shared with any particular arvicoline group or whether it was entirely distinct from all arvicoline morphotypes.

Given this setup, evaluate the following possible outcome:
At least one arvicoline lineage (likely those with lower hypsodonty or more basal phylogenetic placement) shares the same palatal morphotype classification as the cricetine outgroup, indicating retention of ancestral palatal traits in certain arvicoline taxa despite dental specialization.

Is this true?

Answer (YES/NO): NO